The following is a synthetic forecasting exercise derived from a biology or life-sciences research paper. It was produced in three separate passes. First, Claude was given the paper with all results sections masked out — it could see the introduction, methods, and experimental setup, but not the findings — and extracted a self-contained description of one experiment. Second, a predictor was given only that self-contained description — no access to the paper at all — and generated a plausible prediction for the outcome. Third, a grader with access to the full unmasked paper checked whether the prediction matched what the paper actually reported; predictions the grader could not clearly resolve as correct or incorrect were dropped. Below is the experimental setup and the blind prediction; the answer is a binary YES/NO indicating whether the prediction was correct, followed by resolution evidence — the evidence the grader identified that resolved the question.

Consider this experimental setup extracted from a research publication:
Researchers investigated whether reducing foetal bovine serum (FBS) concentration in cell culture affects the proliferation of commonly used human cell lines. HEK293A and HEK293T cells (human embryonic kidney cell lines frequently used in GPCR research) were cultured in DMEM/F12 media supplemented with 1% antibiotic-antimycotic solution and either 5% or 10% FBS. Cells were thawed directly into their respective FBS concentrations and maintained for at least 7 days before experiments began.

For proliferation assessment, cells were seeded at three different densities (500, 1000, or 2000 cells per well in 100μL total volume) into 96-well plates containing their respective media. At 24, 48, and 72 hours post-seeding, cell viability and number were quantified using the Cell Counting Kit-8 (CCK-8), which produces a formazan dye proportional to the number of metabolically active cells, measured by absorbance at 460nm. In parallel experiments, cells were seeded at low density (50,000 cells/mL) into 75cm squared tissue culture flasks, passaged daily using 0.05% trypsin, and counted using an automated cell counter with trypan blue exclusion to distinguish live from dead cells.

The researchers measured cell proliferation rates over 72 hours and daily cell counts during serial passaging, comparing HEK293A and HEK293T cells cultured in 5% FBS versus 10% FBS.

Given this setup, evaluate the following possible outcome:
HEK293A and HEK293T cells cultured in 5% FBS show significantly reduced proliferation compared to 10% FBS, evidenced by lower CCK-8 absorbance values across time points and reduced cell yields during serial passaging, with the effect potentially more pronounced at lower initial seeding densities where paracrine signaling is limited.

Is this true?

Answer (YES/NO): NO